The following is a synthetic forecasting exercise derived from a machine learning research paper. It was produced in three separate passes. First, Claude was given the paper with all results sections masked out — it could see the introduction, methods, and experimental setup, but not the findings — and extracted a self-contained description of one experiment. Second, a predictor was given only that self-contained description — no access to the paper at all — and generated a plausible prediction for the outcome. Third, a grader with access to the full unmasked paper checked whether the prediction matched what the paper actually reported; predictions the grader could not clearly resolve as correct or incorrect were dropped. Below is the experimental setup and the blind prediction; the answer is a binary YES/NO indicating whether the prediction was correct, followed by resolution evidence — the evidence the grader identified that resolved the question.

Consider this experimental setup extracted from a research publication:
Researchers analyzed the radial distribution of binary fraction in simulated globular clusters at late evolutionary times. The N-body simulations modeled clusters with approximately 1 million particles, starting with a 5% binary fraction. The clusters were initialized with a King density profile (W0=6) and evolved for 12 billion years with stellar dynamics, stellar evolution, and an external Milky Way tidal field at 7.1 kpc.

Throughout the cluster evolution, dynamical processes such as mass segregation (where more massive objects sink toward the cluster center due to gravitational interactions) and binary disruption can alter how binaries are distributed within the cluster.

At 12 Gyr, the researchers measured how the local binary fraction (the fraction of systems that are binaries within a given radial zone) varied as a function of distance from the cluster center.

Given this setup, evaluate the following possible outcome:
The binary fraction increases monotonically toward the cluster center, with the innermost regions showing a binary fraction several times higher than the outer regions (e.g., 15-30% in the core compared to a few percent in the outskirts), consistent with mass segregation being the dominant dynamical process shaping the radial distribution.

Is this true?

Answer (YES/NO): NO